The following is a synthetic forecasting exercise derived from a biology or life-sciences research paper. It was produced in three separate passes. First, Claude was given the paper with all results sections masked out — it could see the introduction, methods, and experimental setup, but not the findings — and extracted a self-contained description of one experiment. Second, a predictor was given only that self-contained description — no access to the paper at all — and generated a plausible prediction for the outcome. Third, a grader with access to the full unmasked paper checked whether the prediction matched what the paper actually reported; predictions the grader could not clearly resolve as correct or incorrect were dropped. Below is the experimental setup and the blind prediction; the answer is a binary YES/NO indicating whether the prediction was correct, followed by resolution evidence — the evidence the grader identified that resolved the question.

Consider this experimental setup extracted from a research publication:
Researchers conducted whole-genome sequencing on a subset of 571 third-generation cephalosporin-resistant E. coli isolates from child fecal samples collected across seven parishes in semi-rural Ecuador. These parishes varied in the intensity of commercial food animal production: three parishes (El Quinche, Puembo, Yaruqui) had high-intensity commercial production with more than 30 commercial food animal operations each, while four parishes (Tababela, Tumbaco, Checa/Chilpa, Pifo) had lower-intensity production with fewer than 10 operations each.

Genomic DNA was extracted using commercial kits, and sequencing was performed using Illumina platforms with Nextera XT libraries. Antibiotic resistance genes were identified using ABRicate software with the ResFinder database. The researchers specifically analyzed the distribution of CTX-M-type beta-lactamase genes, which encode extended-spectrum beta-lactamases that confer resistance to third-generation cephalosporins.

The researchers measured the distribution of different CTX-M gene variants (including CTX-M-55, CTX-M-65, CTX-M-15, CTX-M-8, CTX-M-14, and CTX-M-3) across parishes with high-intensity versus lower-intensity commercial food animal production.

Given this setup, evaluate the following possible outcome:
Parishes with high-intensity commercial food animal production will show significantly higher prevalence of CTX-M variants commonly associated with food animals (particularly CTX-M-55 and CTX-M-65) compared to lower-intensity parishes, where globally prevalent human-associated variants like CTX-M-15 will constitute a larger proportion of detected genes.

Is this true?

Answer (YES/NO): NO